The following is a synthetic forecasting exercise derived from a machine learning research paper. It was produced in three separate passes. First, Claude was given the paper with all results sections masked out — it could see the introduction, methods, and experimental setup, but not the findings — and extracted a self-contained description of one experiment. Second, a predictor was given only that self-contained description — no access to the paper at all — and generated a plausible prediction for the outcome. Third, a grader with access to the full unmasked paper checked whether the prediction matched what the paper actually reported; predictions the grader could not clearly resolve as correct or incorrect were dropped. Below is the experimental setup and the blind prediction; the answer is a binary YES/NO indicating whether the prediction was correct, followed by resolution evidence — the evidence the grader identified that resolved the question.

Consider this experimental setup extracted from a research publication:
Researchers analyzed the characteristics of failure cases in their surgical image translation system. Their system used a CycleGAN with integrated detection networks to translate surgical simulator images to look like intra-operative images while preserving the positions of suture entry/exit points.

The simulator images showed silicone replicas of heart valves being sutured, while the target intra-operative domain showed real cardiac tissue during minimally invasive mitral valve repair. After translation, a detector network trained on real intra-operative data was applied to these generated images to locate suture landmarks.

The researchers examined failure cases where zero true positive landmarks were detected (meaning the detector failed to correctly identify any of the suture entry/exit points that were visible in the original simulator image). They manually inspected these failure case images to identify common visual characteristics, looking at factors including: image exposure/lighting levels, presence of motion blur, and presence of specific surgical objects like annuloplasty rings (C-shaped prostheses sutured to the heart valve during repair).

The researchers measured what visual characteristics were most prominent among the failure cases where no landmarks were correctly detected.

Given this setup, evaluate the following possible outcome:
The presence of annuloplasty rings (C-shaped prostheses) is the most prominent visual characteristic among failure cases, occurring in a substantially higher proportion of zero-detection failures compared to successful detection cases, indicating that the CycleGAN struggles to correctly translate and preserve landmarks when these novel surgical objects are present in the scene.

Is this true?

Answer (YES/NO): NO